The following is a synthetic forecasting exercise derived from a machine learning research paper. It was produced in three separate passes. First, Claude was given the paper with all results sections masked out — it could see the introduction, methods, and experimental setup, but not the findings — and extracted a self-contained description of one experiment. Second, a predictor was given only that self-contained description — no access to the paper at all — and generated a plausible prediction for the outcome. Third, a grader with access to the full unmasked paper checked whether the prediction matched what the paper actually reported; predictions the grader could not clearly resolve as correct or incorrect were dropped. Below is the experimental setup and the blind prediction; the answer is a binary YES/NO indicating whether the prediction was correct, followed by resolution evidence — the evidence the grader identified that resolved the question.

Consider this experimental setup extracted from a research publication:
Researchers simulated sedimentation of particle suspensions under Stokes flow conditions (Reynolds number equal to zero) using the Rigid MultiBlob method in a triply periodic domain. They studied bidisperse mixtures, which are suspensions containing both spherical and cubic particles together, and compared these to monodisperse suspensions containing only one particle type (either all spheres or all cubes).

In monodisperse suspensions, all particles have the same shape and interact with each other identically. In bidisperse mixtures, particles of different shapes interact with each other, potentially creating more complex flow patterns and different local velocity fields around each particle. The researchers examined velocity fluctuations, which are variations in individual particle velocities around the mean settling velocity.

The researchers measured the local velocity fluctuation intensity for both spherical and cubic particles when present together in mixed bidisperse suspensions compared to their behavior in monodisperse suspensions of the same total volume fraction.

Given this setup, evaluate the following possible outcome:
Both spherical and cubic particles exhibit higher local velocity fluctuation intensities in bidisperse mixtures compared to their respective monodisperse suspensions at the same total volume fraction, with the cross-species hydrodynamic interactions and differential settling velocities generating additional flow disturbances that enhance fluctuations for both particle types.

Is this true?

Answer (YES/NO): YES